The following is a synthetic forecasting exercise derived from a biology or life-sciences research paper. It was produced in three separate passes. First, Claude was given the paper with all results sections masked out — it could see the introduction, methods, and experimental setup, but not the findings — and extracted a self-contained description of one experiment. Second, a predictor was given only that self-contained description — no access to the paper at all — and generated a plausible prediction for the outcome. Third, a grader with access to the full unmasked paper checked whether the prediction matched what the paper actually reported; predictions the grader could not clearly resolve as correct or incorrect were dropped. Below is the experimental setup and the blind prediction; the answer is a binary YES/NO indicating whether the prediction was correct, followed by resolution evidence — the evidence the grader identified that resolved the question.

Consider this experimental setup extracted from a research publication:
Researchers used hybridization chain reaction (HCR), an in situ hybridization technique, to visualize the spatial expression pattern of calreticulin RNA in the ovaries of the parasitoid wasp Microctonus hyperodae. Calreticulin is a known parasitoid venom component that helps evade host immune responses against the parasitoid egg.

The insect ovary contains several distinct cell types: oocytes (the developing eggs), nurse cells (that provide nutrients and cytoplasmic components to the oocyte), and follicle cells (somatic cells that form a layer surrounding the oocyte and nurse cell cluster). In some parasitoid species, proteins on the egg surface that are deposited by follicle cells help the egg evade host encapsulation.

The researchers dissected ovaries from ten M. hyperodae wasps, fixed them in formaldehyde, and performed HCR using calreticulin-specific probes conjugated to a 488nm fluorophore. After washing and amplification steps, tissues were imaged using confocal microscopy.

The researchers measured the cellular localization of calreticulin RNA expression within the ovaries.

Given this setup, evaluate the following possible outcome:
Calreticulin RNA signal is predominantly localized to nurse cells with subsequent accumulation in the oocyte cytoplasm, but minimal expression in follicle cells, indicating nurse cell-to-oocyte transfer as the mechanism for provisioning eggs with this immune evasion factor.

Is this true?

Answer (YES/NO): NO